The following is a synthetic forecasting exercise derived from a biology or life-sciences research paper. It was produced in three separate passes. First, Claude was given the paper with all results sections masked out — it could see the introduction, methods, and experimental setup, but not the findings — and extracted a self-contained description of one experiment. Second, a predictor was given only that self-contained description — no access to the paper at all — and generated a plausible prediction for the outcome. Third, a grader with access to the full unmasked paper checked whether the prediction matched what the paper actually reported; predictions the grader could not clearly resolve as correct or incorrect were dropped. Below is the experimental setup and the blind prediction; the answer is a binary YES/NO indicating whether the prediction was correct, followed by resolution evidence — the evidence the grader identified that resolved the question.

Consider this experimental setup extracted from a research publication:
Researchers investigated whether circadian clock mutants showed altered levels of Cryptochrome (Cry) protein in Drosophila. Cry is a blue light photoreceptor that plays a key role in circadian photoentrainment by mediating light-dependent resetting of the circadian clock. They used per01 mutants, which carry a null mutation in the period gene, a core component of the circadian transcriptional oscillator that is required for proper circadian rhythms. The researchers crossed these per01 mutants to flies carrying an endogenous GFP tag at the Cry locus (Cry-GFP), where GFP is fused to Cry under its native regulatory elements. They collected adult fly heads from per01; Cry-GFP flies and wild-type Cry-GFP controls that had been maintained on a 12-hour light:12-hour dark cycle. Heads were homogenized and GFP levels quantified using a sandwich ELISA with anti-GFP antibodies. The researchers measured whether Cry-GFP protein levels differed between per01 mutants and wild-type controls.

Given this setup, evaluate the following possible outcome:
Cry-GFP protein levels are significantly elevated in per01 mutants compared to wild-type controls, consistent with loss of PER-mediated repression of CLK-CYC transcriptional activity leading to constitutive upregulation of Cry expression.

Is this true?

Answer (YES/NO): YES